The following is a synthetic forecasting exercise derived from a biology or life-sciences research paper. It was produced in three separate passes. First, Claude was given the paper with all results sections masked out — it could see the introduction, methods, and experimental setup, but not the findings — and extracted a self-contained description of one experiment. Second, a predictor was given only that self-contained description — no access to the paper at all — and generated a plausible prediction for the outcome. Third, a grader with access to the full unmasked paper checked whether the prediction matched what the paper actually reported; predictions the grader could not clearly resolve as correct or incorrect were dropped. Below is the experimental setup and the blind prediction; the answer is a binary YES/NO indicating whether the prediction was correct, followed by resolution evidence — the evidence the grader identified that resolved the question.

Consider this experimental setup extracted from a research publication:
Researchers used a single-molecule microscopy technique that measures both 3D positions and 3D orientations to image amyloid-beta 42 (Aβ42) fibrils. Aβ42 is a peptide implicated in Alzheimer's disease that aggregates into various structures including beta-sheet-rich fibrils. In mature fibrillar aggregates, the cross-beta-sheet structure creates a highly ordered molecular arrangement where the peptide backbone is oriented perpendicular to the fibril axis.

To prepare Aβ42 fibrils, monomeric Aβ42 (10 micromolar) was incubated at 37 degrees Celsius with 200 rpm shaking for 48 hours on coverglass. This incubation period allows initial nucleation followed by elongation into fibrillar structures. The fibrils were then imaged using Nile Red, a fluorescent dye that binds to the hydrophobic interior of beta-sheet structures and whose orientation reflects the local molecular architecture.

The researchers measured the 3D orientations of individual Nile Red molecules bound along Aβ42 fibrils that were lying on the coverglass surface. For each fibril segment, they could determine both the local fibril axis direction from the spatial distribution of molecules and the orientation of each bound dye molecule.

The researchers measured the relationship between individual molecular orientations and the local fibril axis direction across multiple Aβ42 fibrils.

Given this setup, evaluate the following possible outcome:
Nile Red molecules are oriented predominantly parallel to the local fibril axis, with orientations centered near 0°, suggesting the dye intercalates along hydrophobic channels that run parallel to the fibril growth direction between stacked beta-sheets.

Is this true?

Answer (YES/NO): YES